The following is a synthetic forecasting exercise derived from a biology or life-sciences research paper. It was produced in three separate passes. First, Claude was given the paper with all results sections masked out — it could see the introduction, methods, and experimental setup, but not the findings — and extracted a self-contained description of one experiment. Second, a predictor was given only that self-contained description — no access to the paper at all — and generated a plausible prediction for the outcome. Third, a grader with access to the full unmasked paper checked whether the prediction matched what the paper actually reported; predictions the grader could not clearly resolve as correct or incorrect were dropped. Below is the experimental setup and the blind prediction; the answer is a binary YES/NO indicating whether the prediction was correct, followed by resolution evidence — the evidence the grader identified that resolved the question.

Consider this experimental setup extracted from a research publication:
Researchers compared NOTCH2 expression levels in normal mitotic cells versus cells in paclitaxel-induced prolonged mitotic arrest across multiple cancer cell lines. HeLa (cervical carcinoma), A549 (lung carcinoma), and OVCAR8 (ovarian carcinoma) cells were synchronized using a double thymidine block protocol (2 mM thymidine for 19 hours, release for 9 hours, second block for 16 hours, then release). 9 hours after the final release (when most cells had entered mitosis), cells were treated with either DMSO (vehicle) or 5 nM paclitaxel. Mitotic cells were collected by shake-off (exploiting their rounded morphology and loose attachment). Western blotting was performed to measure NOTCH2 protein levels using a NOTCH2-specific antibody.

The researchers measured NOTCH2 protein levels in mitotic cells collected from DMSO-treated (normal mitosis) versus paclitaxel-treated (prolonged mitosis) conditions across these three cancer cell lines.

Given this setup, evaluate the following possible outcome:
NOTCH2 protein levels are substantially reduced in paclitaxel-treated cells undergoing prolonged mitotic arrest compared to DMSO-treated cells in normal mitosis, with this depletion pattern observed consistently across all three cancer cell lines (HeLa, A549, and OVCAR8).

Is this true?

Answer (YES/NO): NO